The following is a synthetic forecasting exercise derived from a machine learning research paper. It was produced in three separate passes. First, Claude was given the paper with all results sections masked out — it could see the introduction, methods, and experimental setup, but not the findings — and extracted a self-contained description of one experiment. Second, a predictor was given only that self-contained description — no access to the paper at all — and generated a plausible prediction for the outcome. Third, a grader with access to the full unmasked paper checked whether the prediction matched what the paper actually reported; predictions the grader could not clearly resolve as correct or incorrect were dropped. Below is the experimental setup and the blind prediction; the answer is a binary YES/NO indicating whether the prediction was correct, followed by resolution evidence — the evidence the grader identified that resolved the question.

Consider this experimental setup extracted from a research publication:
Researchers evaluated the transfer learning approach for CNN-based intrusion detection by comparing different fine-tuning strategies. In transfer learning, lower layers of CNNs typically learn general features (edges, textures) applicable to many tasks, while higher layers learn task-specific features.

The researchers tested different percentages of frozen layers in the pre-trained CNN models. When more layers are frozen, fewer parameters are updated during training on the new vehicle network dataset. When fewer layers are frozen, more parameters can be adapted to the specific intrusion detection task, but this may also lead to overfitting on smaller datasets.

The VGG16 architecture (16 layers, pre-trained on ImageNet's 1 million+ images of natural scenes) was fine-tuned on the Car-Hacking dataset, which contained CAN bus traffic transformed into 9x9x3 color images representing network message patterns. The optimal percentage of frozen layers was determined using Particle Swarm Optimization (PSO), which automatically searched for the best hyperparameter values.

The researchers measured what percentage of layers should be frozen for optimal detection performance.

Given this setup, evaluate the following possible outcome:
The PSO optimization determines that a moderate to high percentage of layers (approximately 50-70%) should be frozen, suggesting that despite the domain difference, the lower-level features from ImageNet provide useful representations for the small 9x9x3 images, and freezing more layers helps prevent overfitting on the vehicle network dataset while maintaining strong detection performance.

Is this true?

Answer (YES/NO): NO